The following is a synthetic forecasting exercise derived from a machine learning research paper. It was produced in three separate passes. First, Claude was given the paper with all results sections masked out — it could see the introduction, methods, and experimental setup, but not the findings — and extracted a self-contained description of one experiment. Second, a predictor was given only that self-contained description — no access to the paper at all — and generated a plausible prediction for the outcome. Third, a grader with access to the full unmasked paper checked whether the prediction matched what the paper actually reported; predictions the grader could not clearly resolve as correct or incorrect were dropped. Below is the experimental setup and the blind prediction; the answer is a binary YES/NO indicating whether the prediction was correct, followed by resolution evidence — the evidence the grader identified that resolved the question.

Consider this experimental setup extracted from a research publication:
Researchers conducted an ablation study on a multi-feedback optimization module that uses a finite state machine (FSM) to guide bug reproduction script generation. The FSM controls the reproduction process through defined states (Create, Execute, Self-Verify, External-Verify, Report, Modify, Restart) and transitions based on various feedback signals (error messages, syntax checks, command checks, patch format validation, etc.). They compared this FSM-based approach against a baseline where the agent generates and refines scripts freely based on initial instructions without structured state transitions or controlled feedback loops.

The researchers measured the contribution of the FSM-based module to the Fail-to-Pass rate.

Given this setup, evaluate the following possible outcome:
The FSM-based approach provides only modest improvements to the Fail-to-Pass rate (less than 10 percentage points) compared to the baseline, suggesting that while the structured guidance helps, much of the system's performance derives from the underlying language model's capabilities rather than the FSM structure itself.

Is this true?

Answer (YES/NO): NO